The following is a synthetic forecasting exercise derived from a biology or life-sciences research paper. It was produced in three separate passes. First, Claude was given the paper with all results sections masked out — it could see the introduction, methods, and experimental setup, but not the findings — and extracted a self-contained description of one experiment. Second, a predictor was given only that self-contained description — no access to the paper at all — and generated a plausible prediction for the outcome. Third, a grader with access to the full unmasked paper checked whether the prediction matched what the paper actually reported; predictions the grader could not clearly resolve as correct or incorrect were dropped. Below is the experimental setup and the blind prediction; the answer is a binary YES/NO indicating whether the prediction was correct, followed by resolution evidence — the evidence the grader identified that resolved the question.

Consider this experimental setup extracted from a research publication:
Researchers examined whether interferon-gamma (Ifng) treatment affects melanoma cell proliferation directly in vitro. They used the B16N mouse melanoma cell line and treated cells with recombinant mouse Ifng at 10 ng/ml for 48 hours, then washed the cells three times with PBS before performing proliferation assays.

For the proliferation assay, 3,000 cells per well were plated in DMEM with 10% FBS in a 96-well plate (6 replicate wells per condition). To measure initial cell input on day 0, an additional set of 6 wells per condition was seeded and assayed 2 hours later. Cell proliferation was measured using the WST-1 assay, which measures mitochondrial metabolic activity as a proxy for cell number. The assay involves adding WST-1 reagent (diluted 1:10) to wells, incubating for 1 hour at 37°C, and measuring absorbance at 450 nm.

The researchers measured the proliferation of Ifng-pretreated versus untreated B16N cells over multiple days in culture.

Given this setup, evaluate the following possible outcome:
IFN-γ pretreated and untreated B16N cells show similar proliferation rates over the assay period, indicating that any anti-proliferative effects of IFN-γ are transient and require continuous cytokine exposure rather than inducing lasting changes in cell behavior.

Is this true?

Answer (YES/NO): NO